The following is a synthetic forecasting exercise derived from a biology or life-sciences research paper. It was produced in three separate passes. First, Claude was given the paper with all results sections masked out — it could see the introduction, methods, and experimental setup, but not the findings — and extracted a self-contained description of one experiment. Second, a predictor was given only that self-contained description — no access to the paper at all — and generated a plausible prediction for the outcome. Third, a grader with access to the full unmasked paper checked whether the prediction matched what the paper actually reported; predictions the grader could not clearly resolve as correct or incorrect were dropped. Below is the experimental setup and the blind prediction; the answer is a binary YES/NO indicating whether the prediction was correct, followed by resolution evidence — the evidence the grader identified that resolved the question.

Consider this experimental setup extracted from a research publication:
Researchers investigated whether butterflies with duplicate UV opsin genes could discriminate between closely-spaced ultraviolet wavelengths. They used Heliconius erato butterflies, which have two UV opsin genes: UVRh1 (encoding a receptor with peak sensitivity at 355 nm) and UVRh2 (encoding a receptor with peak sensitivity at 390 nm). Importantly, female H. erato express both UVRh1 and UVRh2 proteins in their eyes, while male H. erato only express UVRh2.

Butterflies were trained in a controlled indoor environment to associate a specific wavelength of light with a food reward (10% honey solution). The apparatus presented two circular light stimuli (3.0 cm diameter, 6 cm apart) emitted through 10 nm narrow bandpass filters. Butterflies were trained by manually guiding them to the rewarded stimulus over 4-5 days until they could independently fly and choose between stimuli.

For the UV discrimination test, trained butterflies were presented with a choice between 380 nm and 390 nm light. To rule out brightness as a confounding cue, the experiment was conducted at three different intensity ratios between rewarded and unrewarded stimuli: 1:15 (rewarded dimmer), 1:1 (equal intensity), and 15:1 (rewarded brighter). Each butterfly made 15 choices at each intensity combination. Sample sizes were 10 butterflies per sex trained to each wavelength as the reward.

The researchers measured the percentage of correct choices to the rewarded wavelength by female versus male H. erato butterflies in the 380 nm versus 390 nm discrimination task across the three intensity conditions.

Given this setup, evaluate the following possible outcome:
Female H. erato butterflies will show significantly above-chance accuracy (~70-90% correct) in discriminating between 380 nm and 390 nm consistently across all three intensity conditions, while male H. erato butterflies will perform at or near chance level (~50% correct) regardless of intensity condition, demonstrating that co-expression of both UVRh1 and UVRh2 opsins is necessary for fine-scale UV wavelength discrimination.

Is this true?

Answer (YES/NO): NO